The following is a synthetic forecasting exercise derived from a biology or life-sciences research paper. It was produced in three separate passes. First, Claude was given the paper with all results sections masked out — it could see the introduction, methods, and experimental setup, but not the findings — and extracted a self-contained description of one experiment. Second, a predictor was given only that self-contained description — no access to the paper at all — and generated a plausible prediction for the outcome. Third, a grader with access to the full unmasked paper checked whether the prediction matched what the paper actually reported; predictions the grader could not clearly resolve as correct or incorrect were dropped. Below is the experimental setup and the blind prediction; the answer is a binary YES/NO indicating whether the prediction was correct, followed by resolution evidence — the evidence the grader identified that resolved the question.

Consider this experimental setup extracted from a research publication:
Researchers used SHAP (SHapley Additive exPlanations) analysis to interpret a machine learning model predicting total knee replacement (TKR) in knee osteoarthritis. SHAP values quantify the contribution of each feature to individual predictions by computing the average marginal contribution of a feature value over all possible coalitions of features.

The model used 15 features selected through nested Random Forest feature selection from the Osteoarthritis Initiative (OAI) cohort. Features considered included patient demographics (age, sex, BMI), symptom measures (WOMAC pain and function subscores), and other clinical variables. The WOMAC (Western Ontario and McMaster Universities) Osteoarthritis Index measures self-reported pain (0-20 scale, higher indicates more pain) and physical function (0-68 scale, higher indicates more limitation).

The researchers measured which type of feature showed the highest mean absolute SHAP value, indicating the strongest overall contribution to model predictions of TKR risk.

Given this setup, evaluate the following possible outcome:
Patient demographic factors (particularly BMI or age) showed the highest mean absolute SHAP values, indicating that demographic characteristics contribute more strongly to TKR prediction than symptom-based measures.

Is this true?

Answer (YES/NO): NO